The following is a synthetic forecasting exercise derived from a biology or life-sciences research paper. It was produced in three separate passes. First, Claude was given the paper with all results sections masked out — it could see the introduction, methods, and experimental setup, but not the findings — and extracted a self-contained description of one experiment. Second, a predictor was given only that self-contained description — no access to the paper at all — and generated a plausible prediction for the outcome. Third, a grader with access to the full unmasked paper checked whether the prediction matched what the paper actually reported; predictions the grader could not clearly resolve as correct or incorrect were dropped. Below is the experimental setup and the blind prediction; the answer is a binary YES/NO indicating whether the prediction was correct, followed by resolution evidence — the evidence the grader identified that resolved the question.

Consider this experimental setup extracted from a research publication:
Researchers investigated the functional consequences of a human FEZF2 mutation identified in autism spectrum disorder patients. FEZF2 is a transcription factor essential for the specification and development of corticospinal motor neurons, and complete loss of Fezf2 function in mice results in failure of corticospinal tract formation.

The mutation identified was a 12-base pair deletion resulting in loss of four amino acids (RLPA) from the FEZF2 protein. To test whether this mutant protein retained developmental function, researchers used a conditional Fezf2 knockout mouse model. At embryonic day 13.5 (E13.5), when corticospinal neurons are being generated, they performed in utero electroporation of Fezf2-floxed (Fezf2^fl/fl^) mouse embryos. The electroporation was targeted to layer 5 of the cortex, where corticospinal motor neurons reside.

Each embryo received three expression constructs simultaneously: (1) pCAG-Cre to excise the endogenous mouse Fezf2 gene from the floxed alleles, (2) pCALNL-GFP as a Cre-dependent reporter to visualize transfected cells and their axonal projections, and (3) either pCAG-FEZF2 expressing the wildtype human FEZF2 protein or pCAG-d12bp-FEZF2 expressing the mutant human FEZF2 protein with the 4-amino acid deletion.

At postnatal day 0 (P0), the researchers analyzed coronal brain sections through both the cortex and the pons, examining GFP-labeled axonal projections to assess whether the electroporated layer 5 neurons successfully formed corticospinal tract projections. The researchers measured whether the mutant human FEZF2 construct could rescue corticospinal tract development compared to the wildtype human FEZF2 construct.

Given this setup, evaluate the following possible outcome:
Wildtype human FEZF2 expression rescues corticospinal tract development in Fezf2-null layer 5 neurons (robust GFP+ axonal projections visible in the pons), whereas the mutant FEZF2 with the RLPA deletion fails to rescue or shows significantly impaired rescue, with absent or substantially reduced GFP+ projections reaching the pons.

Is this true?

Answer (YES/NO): NO